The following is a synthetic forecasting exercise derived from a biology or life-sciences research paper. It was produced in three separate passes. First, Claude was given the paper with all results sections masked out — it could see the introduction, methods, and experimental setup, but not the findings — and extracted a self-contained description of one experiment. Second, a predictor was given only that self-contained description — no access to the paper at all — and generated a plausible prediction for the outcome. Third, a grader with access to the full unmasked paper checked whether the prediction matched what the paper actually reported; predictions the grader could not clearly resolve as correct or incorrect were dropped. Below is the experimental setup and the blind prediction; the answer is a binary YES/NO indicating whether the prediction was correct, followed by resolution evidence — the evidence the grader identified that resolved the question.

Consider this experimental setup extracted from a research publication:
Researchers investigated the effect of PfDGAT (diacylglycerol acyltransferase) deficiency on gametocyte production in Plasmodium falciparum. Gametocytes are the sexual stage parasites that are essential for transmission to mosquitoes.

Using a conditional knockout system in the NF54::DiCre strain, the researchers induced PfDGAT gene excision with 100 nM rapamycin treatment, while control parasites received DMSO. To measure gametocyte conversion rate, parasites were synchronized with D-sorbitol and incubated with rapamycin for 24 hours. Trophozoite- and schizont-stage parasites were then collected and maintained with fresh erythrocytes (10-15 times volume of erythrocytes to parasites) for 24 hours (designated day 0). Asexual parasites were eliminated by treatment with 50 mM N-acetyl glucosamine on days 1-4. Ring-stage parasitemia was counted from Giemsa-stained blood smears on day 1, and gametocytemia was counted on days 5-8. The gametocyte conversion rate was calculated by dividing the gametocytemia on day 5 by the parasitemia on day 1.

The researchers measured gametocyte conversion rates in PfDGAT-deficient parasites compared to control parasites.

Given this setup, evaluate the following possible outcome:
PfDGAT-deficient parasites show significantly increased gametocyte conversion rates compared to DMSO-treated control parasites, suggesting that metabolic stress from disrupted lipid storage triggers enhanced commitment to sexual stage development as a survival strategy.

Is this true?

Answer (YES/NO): NO